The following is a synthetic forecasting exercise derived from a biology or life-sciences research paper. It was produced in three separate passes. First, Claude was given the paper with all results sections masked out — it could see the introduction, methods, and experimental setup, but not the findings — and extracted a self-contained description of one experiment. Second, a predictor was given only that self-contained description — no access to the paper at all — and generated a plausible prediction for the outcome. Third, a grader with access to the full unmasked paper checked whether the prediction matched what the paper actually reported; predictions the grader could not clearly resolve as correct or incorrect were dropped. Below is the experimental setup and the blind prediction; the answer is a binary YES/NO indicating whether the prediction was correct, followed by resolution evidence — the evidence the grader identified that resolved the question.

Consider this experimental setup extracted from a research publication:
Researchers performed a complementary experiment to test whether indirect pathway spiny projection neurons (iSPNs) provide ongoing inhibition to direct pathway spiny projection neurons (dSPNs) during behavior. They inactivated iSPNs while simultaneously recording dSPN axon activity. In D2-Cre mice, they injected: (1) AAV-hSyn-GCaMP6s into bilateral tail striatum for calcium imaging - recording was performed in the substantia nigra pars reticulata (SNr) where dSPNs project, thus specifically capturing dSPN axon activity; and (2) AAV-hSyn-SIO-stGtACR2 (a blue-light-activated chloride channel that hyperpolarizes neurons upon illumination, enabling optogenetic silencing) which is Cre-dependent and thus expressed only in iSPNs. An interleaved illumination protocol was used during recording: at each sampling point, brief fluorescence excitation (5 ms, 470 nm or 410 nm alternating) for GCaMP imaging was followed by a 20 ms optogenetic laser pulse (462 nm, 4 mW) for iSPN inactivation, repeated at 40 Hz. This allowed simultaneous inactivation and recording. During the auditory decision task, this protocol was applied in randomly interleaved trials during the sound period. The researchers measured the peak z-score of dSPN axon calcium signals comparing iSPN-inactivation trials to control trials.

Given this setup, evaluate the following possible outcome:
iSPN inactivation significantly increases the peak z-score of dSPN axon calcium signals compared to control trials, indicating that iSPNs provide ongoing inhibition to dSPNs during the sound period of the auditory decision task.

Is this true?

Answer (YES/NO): YES